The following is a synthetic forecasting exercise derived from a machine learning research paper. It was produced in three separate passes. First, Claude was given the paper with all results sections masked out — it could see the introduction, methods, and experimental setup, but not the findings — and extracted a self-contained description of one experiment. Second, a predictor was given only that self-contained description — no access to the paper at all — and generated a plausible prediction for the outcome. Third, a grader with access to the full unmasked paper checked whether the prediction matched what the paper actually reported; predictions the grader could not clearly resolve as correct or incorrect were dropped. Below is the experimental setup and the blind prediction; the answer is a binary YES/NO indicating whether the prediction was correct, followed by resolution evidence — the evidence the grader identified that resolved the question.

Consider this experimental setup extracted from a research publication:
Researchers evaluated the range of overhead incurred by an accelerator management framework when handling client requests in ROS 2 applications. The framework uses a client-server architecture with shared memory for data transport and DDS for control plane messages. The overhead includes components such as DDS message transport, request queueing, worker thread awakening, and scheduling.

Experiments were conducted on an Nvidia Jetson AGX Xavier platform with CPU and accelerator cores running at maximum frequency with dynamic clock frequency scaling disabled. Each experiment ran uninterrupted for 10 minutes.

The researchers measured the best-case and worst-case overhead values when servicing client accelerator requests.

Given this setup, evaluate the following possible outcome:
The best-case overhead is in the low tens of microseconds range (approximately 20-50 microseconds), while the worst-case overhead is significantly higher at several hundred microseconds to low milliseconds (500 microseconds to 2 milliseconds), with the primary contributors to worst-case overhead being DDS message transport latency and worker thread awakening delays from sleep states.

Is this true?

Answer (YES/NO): NO